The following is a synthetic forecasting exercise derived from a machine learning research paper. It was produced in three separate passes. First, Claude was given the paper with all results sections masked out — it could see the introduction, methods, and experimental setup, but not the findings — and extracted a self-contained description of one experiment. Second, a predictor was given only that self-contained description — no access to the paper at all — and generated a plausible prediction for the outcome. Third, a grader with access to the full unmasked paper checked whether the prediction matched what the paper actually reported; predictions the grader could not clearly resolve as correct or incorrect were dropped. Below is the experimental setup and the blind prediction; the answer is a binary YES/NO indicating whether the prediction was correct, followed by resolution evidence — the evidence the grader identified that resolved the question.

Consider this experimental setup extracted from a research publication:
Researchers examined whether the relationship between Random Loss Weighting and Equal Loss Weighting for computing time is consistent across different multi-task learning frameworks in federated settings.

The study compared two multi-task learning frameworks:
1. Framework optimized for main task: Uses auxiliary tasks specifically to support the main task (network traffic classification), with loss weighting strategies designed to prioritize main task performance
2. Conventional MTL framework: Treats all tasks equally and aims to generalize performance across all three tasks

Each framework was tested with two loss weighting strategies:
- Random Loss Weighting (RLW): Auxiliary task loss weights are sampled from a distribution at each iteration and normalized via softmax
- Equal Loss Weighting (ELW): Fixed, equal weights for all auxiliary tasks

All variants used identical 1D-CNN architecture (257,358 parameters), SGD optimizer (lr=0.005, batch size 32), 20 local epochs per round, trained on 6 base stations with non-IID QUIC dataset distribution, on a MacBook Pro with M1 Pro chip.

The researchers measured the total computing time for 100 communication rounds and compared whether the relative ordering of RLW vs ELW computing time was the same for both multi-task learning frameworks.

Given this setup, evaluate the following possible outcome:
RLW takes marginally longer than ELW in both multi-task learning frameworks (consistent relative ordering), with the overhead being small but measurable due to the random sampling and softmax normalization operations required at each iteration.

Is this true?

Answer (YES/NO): YES